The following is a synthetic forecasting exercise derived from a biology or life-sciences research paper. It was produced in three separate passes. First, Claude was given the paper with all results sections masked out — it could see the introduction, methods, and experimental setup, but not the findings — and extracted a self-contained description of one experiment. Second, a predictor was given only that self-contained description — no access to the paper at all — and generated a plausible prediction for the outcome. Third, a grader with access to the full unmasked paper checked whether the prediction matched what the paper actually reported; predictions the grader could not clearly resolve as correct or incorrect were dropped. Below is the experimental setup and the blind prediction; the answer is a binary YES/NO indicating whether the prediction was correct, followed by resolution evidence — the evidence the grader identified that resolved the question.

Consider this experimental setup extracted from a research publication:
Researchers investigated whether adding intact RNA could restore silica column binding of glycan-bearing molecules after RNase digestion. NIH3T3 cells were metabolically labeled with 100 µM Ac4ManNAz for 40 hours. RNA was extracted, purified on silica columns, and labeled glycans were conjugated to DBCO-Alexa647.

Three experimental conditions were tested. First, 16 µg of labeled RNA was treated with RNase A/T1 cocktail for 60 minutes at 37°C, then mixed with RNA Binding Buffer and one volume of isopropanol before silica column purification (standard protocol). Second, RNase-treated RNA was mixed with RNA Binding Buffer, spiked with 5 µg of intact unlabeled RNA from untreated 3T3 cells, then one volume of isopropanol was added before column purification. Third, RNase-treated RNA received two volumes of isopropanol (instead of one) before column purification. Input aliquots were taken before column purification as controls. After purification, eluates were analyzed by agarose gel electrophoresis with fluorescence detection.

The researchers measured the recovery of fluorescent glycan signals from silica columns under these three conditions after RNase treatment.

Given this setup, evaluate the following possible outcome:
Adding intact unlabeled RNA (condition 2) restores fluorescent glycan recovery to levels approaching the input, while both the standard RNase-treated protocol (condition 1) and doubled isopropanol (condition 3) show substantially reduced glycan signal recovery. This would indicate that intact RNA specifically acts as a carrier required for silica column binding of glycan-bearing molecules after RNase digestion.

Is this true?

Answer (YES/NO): NO